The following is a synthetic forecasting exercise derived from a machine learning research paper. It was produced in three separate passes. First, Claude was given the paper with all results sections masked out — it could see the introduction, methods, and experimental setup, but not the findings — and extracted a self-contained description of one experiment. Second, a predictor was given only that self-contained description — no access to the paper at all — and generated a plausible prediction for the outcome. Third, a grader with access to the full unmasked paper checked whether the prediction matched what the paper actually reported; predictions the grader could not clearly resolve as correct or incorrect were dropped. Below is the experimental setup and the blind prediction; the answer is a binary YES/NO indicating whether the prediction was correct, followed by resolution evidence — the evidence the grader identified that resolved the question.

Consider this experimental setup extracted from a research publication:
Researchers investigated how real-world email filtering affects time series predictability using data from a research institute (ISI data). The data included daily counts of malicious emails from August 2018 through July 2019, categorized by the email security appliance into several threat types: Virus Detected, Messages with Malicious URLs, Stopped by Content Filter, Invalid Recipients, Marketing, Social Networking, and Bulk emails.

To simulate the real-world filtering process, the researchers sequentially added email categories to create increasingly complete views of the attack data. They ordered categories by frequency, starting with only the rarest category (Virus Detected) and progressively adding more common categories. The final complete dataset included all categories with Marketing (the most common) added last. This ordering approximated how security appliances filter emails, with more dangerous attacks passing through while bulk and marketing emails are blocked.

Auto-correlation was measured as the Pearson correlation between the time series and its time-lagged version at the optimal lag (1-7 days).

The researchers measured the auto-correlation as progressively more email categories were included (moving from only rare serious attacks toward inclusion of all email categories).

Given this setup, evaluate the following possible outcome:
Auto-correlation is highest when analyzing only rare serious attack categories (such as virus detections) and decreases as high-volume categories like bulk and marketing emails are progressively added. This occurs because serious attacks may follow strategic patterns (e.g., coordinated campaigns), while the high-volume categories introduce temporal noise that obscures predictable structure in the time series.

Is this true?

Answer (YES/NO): NO